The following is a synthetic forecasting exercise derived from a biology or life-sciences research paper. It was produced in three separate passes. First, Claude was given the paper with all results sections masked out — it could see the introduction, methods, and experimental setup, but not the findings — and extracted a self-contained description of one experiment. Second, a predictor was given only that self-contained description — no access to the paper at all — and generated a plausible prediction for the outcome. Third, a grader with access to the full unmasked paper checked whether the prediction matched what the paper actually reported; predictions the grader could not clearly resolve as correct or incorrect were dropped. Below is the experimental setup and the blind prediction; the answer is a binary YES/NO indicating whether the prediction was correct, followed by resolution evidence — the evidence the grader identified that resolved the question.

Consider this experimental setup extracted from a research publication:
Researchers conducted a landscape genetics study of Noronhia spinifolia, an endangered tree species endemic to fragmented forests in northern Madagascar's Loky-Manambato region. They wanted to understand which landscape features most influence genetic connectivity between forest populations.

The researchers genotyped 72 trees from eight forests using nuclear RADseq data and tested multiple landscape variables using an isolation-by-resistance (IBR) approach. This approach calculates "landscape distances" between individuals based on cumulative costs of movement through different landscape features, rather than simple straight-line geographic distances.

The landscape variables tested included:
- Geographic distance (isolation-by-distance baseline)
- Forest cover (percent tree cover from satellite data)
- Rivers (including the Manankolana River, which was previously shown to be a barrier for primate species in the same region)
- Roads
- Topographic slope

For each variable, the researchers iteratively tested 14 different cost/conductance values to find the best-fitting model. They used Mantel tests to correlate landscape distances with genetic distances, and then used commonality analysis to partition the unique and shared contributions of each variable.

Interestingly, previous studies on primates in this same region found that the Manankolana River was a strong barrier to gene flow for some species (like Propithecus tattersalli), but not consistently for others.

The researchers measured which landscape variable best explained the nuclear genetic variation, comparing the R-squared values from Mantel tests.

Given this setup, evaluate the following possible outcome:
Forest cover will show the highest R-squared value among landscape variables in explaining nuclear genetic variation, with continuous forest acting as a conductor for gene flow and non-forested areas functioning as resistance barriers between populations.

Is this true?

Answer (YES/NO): YES